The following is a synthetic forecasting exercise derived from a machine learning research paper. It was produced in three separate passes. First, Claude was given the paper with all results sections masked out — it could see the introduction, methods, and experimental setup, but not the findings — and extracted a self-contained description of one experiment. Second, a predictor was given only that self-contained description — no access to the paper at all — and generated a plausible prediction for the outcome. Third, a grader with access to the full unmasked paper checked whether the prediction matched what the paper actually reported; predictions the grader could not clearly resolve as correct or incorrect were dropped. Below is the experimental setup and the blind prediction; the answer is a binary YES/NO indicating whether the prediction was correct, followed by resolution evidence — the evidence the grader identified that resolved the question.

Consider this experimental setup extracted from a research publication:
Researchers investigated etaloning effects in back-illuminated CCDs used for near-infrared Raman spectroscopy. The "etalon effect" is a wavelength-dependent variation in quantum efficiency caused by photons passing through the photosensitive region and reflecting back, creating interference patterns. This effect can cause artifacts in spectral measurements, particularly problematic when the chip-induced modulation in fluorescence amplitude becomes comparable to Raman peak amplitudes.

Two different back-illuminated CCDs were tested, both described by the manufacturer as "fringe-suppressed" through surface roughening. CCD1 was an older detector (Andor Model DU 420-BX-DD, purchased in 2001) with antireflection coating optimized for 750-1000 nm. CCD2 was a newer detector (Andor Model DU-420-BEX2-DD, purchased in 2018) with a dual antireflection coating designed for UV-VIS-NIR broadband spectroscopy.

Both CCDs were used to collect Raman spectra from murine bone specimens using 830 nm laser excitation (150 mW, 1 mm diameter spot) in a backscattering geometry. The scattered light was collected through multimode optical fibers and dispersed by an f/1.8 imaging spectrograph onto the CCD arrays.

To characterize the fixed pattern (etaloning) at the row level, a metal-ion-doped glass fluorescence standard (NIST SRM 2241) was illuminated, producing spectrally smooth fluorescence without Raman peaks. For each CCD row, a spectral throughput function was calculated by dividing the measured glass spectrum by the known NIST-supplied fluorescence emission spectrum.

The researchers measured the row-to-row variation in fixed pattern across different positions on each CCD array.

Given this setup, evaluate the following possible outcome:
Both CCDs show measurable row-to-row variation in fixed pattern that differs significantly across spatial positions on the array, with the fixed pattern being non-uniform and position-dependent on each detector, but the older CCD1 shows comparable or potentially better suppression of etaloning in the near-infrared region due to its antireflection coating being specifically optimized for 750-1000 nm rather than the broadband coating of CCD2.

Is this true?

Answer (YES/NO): NO